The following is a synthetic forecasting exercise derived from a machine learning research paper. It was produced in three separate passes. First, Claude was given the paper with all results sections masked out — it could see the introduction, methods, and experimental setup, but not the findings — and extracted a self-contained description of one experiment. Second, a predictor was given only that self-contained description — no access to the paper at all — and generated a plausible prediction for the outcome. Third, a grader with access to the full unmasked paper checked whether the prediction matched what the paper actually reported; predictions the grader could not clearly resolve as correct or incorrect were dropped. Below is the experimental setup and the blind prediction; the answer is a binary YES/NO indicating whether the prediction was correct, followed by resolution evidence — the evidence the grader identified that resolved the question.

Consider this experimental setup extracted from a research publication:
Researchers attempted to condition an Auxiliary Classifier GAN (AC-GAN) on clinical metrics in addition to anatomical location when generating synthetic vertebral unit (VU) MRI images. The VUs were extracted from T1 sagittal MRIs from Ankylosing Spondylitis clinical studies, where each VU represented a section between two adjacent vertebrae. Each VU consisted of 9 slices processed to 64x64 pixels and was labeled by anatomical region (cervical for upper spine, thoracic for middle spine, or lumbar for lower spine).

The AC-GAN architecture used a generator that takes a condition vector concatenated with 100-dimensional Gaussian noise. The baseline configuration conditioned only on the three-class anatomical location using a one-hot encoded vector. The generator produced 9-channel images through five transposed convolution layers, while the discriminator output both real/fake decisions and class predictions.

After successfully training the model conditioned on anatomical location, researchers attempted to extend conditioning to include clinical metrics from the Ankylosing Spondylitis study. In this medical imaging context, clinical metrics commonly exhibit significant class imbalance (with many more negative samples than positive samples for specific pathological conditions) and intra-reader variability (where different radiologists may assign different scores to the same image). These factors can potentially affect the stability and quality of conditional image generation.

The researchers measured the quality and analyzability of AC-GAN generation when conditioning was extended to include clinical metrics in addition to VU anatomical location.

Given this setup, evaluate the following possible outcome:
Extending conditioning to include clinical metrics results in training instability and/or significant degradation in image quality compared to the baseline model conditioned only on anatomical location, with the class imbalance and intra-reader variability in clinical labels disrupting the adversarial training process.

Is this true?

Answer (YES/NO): YES